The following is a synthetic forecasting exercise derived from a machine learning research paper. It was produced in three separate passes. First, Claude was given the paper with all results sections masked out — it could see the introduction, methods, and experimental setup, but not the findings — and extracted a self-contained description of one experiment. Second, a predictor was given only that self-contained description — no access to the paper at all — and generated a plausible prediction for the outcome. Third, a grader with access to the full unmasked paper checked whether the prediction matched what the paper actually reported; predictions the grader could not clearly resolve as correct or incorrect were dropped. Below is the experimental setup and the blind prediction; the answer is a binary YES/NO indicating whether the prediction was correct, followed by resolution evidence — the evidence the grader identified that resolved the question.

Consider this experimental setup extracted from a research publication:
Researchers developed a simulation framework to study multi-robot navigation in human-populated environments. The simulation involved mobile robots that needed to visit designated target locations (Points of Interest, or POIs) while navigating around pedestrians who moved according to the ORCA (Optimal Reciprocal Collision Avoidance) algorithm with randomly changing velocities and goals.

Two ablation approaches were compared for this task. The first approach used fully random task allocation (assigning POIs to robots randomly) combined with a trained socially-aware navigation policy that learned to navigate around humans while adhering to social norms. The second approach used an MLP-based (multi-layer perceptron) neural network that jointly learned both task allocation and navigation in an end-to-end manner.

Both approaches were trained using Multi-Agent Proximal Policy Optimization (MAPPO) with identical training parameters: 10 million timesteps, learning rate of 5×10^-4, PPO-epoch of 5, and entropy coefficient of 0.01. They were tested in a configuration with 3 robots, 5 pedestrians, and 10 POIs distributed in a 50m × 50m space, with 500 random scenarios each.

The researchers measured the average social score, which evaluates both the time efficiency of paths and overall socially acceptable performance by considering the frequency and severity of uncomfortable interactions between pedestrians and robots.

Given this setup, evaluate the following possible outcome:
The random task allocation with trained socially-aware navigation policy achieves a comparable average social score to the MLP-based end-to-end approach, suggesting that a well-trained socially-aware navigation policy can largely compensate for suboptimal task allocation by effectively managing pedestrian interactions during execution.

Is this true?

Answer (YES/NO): NO